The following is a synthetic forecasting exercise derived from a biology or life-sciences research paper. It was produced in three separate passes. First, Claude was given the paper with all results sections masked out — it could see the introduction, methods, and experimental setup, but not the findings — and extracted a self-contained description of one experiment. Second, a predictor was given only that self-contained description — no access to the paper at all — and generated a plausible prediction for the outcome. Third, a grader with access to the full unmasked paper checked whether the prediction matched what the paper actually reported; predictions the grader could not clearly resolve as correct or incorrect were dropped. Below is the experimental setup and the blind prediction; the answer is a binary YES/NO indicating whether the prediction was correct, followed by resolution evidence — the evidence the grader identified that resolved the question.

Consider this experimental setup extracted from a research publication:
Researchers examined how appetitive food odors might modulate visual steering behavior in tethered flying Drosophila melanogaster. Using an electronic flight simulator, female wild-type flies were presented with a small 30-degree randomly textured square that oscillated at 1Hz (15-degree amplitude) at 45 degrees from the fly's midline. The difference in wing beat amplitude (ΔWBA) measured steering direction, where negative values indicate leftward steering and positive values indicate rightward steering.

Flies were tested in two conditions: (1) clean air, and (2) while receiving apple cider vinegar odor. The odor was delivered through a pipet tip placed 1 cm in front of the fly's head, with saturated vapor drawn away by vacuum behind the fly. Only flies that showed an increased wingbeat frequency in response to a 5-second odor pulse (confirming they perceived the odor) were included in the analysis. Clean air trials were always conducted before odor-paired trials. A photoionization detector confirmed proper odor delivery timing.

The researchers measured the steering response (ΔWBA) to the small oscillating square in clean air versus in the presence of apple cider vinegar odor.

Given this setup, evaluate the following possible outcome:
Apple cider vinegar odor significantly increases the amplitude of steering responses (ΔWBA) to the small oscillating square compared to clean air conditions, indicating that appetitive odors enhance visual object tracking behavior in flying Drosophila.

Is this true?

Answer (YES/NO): NO